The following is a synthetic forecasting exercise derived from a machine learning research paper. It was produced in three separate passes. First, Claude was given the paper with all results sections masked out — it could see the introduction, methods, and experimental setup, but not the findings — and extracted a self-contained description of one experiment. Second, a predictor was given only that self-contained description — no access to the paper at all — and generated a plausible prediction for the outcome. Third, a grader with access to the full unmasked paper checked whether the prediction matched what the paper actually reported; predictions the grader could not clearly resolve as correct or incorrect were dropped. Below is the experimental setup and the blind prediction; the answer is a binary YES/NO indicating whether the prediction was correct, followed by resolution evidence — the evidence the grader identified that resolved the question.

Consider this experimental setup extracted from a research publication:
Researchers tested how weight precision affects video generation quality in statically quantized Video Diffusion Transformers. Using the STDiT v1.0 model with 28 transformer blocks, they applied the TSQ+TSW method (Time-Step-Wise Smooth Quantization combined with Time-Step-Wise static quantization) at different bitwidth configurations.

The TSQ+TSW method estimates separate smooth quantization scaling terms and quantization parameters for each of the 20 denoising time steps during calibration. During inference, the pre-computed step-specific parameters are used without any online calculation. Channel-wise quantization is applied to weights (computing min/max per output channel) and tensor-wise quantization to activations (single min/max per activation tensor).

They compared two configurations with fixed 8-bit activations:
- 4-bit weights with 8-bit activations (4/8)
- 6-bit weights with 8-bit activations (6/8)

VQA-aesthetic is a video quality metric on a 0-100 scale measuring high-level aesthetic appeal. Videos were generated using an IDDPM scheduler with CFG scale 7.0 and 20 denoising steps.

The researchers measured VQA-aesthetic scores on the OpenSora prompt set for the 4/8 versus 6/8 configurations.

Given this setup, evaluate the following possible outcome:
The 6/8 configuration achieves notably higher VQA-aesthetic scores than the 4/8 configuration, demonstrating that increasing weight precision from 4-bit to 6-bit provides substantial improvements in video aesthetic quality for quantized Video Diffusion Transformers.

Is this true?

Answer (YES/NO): YES